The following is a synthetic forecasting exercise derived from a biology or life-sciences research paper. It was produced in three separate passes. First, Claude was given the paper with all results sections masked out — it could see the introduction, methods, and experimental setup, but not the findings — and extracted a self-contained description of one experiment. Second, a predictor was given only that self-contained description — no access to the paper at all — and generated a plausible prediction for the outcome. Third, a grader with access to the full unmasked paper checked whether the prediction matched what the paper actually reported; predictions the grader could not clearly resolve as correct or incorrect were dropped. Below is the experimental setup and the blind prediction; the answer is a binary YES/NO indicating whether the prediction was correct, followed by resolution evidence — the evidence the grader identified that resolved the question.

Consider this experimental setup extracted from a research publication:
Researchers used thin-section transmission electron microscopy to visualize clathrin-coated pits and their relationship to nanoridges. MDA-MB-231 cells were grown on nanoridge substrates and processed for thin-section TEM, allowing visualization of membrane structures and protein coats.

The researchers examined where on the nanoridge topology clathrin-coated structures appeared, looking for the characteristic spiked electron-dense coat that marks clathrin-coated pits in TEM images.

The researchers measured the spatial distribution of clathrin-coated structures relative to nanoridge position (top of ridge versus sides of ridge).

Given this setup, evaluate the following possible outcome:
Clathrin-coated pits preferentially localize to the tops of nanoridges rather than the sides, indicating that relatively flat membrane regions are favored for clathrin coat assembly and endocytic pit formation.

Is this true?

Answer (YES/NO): NO